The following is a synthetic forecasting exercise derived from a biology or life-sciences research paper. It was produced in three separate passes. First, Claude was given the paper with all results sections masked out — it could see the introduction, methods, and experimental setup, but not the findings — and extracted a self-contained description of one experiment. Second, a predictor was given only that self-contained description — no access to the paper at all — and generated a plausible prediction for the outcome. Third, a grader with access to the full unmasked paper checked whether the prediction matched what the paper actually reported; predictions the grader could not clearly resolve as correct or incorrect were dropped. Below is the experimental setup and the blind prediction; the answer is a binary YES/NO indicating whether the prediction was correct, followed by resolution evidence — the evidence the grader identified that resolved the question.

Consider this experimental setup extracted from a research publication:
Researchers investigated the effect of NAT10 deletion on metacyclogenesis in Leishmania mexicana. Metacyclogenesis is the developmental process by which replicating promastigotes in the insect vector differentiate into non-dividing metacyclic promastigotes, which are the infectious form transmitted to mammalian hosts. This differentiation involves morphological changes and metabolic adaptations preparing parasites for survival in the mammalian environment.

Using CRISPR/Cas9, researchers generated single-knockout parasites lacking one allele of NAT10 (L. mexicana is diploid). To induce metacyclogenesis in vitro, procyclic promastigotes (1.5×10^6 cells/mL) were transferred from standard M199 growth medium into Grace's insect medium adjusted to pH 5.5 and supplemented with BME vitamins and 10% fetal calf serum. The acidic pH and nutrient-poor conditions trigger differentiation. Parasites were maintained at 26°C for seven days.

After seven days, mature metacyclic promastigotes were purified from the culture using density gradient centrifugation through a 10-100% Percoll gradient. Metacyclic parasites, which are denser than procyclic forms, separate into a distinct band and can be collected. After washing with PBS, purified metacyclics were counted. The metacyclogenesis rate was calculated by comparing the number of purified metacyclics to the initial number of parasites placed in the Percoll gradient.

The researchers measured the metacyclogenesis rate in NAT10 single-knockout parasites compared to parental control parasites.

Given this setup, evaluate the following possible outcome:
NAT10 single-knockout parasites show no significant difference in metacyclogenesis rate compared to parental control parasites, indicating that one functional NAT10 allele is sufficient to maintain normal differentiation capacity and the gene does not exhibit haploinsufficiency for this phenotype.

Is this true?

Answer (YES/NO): YES